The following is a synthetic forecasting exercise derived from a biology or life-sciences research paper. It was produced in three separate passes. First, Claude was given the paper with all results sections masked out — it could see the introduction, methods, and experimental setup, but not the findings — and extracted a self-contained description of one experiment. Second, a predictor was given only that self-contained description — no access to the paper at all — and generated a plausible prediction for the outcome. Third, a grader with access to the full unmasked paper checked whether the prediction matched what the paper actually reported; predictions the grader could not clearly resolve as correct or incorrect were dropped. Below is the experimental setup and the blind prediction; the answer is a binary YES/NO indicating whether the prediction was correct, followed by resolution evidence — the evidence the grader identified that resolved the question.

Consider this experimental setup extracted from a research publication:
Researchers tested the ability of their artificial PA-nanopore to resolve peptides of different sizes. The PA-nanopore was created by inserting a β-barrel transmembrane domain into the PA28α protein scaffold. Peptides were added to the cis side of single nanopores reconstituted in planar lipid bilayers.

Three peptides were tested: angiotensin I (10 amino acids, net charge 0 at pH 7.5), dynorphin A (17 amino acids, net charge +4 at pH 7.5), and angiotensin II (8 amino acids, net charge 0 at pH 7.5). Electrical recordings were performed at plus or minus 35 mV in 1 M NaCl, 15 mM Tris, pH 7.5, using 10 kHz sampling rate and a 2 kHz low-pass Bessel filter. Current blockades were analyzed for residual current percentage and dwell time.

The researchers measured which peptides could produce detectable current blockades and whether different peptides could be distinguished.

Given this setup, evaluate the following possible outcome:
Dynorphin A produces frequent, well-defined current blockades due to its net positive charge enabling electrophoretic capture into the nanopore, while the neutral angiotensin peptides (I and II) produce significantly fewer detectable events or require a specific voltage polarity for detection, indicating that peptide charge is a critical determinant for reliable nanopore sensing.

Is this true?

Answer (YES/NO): NO